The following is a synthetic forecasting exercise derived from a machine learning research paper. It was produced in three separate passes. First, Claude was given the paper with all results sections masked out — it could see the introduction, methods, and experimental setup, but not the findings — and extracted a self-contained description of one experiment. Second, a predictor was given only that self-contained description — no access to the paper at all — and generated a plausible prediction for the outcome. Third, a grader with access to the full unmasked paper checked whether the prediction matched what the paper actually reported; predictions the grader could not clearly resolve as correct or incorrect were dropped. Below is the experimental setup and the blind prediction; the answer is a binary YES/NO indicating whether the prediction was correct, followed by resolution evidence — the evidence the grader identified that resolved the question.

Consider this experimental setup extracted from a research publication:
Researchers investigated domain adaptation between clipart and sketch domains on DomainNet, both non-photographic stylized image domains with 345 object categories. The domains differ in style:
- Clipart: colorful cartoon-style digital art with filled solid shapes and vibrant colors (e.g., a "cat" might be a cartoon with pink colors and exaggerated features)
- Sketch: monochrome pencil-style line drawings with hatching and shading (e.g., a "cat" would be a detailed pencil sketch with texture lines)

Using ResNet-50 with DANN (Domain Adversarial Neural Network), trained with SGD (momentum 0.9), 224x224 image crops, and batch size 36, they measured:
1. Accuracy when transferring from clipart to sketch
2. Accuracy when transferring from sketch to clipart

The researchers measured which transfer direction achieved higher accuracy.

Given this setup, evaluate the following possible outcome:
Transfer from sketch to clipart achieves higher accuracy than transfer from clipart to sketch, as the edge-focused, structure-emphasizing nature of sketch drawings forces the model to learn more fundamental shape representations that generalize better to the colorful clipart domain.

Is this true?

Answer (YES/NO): YES